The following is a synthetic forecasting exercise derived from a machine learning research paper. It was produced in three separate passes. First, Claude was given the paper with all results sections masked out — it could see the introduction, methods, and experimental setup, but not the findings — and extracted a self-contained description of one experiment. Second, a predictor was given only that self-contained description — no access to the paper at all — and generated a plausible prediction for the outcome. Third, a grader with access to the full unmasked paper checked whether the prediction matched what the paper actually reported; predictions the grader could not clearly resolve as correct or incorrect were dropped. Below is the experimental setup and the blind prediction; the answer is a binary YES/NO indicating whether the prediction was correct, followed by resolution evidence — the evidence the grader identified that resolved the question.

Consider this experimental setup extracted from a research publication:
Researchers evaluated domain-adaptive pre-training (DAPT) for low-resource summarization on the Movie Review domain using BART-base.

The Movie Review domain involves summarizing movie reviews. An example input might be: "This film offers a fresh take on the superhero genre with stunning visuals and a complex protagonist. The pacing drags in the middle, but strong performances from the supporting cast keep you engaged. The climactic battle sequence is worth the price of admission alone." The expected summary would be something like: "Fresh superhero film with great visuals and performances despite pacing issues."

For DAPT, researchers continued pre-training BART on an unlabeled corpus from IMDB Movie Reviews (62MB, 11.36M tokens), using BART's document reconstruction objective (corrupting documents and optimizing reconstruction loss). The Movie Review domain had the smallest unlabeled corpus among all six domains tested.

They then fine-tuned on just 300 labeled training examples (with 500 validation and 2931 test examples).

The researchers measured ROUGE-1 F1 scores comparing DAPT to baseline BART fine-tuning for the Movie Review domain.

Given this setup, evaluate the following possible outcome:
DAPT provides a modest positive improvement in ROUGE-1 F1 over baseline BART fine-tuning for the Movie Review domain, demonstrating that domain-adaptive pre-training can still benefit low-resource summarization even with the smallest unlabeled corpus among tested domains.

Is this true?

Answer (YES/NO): NO